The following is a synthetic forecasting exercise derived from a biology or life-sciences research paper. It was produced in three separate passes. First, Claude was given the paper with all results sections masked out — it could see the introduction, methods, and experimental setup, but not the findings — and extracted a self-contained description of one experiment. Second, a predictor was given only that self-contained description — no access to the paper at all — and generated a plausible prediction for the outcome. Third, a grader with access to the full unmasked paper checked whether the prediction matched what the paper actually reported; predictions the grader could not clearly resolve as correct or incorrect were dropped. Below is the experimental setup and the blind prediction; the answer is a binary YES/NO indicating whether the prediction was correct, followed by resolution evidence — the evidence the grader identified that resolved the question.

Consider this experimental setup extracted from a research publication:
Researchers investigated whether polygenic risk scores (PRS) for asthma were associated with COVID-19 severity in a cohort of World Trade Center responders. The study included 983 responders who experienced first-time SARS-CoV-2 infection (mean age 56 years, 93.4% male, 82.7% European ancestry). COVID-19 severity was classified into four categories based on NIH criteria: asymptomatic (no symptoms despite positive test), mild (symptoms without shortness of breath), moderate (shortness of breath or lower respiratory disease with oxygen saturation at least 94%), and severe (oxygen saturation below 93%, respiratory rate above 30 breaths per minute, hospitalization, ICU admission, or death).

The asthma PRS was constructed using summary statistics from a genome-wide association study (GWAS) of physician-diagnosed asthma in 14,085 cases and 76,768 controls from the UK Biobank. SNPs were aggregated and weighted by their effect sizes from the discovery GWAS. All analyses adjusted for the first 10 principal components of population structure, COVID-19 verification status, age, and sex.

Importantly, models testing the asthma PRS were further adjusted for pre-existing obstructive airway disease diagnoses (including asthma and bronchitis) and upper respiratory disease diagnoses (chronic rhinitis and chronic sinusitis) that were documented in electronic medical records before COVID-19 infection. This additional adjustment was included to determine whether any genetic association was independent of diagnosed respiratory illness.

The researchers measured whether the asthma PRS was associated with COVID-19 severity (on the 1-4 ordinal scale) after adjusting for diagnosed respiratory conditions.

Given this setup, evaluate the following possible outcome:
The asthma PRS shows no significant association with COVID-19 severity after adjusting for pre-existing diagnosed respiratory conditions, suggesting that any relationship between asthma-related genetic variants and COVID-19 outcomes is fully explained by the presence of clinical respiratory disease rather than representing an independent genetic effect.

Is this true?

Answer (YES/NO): NO